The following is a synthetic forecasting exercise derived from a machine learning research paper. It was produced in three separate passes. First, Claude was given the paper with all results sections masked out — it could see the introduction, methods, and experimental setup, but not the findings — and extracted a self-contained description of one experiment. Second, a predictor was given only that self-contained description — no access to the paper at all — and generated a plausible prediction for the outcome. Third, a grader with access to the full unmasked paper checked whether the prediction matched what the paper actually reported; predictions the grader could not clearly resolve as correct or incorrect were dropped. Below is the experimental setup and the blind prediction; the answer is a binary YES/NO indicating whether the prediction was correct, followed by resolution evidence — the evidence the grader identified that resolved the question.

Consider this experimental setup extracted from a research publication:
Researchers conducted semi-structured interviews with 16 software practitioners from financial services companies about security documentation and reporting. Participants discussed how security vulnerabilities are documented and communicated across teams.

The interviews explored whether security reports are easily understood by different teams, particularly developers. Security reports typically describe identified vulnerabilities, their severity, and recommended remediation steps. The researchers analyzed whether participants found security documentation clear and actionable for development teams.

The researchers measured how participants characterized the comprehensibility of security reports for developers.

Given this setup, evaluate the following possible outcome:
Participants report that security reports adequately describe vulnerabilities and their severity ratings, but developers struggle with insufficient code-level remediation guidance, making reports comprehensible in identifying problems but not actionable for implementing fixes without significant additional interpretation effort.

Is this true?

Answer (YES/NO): NO